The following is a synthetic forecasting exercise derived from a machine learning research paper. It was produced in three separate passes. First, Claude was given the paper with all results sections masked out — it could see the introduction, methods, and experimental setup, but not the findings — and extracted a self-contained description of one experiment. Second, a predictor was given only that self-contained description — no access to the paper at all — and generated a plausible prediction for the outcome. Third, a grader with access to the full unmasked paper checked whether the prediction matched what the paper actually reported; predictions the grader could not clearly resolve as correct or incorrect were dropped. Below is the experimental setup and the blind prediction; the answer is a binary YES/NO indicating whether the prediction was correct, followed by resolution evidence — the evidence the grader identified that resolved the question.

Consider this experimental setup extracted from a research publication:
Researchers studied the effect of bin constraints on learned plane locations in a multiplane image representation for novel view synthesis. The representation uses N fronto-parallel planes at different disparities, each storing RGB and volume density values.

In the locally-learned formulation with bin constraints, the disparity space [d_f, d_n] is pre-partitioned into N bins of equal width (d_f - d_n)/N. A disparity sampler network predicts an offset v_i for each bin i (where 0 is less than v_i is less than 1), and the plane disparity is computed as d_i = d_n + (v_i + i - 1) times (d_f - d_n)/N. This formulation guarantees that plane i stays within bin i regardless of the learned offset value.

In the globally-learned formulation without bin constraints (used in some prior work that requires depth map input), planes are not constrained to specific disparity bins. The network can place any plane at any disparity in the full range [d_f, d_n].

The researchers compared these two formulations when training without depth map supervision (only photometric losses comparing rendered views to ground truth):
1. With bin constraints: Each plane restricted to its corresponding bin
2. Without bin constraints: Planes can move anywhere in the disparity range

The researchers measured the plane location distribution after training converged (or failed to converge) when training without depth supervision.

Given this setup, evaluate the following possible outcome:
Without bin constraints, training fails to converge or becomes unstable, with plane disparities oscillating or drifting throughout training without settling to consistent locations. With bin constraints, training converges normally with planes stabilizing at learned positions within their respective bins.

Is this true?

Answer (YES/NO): NO